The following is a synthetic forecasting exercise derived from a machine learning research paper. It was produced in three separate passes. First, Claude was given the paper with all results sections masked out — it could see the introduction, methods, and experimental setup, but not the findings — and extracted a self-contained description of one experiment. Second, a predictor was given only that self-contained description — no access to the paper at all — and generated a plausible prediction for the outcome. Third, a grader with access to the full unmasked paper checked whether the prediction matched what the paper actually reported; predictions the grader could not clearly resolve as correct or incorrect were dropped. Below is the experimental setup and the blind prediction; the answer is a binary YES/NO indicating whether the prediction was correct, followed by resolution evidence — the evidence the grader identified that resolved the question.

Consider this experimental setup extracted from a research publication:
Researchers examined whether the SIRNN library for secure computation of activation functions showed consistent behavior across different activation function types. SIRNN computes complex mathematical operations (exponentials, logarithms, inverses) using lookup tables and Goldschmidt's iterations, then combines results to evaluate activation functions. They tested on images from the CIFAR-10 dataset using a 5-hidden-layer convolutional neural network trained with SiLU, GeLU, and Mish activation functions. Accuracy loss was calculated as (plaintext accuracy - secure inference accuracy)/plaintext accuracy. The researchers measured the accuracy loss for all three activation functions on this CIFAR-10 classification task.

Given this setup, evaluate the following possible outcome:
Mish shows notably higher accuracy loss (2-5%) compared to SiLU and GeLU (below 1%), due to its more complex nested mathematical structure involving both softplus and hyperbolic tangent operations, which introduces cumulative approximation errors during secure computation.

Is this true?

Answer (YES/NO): NO